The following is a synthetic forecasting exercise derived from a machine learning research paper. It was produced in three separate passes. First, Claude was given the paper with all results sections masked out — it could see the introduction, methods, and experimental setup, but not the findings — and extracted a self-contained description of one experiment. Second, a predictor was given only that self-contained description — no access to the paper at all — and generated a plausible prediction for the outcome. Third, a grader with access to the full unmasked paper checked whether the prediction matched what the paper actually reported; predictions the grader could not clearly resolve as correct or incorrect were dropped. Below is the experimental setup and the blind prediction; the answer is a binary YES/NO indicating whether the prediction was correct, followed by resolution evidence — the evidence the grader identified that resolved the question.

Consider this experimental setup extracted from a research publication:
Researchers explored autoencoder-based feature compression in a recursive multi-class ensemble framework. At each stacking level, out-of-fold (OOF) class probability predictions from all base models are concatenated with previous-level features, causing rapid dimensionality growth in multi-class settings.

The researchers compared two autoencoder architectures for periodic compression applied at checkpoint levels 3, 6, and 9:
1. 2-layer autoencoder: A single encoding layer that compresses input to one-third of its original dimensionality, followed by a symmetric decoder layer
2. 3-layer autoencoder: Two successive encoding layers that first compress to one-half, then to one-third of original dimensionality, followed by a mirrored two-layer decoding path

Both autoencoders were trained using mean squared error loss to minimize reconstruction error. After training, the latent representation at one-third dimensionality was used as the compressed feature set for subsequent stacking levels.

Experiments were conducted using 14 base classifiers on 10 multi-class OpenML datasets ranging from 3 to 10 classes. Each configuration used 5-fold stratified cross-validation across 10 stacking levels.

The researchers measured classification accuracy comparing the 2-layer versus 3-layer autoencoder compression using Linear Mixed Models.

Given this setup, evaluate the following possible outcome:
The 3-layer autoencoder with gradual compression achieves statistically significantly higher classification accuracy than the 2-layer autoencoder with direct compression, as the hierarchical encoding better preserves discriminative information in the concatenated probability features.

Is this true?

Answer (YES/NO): NO